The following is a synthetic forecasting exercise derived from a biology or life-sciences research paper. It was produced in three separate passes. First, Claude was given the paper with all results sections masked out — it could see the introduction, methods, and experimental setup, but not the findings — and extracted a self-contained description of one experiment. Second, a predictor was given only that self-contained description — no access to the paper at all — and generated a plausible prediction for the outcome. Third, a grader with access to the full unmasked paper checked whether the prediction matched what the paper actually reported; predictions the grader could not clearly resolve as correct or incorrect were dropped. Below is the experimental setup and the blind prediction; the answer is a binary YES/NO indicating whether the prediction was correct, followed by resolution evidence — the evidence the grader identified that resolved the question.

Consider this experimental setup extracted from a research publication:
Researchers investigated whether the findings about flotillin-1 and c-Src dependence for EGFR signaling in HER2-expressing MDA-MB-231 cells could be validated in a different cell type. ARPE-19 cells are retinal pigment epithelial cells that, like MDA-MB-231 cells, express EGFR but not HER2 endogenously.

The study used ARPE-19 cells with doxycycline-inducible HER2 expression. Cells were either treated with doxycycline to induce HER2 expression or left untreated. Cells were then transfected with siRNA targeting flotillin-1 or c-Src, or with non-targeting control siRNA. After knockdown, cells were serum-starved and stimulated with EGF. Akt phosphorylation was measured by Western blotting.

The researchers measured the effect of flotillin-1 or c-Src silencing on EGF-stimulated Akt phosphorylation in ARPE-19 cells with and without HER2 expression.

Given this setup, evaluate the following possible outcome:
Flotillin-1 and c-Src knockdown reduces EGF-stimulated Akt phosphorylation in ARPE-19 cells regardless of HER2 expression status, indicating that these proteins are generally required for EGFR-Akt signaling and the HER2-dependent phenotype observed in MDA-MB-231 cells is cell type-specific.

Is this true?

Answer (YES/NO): NO